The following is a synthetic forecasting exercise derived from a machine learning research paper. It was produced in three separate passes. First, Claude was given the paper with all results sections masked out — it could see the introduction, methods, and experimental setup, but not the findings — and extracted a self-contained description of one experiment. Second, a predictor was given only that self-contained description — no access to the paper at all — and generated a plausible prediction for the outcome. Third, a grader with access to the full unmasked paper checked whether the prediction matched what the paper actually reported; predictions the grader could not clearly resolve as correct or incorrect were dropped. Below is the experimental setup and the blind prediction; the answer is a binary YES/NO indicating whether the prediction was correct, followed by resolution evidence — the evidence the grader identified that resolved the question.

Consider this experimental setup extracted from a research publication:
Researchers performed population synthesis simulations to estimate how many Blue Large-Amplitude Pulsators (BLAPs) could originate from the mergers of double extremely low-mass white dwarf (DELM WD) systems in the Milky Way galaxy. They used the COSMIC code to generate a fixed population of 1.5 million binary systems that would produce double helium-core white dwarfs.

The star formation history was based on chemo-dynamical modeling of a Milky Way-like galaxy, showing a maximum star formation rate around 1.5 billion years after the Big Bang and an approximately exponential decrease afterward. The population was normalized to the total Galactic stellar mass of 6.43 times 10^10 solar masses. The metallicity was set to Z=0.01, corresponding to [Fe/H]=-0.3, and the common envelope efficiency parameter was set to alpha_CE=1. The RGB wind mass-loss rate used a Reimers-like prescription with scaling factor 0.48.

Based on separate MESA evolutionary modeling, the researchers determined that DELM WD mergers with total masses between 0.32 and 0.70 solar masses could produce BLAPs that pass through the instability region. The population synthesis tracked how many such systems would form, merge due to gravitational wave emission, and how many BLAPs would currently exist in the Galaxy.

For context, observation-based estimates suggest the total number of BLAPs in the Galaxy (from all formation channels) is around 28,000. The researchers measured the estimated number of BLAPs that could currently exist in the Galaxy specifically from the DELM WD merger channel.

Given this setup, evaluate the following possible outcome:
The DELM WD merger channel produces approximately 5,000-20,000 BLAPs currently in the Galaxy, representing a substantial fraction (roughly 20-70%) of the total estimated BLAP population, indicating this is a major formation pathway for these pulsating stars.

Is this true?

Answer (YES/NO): NO